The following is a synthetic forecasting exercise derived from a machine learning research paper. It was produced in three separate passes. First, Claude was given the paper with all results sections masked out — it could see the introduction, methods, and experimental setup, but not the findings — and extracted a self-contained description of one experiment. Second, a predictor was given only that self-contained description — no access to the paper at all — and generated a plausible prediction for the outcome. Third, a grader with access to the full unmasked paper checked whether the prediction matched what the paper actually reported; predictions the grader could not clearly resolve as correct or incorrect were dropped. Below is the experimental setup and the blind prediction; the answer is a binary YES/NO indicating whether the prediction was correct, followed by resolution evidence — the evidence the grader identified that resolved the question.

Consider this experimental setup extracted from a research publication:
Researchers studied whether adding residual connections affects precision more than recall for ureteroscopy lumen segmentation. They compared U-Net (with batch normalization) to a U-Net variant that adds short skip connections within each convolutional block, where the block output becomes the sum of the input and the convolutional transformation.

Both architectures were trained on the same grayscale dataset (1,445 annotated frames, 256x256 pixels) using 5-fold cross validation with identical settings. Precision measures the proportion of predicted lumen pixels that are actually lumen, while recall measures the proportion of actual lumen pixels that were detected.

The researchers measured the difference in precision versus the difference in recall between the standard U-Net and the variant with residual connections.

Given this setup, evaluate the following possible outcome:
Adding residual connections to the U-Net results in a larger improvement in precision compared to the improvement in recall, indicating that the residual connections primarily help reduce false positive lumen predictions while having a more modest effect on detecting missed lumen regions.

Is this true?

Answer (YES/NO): NO